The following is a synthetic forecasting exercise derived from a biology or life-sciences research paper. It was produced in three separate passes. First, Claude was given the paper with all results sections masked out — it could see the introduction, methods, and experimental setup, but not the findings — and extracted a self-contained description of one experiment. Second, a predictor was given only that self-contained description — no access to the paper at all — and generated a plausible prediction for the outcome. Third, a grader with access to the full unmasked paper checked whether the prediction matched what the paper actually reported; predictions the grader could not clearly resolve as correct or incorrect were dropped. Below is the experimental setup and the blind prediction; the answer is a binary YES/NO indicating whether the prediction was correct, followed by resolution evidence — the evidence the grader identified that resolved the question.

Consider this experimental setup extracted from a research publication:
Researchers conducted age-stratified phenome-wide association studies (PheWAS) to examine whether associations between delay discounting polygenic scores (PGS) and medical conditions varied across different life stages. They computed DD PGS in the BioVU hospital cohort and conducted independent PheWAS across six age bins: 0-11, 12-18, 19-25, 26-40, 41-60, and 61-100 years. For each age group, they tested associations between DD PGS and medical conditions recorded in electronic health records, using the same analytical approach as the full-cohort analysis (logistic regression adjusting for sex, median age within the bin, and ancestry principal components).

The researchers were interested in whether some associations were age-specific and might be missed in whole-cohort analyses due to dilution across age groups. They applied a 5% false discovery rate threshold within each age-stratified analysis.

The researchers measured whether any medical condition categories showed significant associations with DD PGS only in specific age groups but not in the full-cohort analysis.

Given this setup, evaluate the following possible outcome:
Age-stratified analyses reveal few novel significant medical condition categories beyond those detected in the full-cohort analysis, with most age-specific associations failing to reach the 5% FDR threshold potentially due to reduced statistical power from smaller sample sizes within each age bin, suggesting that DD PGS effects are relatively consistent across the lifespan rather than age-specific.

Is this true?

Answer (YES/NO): NO